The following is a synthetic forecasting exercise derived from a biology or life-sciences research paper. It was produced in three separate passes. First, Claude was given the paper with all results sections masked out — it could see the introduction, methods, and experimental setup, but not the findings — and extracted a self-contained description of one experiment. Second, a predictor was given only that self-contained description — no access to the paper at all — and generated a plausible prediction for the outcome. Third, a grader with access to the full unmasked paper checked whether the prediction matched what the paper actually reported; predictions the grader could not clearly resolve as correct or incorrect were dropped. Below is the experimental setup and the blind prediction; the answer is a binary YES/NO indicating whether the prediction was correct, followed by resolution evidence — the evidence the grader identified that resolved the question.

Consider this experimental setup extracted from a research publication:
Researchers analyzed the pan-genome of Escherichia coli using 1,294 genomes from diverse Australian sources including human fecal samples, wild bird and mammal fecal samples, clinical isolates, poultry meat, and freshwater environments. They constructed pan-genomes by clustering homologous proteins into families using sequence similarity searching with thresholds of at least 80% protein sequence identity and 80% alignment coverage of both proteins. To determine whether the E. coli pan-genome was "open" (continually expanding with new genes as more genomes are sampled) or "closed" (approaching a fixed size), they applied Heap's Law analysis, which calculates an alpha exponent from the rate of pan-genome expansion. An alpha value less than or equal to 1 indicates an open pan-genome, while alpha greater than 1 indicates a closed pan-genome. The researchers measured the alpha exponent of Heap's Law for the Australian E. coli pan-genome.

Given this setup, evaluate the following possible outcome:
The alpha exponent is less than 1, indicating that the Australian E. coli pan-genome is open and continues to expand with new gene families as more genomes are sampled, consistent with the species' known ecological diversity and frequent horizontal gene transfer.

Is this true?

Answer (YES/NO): YES